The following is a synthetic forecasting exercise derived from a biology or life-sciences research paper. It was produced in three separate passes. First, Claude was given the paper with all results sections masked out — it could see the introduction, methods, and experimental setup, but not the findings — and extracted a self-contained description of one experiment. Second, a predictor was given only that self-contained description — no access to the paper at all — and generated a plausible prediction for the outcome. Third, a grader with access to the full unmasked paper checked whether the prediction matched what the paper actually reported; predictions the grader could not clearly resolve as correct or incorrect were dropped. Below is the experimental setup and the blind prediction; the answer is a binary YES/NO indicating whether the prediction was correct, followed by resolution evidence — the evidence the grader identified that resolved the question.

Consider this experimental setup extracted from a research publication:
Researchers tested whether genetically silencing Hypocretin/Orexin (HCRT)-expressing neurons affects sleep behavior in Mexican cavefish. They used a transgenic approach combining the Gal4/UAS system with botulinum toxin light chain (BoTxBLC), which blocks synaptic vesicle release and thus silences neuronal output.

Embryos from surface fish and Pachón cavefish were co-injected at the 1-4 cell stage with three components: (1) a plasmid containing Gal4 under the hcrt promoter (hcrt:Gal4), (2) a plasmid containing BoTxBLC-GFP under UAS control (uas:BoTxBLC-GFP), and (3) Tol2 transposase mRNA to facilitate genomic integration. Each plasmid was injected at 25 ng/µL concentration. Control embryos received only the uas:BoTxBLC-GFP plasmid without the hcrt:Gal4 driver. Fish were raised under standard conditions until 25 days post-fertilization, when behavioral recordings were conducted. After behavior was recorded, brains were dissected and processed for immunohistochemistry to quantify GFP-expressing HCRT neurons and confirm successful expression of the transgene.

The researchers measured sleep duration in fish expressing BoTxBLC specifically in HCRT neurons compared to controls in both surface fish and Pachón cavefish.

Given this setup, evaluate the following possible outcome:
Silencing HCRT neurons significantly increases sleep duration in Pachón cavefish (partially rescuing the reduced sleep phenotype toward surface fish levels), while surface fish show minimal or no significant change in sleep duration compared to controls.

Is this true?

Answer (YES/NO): YES